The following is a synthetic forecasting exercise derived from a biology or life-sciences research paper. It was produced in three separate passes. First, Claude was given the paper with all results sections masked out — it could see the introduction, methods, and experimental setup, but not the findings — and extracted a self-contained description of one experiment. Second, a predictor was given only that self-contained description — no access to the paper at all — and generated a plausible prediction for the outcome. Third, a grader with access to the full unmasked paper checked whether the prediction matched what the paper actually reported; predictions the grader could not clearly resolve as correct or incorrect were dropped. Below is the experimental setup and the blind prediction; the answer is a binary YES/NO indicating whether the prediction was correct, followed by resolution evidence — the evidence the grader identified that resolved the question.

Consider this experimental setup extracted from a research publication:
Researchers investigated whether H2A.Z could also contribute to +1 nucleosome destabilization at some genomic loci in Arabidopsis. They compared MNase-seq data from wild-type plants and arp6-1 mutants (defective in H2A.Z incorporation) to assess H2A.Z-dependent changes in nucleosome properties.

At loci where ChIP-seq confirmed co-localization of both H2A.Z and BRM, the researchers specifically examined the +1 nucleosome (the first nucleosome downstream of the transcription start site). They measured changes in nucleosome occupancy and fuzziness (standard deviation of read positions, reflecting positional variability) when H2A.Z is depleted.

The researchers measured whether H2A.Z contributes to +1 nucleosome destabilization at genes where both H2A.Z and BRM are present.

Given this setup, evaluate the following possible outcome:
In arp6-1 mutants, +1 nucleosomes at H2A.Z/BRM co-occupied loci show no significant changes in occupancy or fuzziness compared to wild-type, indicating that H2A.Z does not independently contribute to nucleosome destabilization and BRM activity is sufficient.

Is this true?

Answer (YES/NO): NO